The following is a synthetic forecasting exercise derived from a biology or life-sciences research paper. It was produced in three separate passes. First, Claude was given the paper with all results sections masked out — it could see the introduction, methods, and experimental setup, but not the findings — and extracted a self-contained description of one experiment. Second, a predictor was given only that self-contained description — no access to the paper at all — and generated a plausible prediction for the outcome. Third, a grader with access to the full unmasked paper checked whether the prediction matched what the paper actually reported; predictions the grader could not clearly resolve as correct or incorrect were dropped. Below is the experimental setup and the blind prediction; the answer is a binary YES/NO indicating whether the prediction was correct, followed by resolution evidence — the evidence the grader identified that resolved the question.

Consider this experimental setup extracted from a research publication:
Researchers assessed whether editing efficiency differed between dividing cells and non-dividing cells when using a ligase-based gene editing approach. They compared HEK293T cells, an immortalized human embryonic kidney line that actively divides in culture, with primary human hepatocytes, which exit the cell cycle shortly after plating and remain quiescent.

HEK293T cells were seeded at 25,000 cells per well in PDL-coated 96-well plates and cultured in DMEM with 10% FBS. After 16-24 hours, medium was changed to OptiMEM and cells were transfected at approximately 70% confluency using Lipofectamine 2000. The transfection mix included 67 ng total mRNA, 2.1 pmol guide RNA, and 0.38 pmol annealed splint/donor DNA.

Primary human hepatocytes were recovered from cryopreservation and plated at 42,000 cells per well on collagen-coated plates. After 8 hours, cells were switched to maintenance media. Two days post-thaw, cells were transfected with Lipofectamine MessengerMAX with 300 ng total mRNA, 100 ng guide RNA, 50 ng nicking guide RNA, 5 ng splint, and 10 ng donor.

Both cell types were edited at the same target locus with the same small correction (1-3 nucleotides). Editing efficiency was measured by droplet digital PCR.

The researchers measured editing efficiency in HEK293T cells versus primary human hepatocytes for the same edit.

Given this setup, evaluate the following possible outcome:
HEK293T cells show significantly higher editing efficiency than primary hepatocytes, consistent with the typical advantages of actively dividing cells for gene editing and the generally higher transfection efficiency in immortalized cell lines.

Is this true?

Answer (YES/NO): NO